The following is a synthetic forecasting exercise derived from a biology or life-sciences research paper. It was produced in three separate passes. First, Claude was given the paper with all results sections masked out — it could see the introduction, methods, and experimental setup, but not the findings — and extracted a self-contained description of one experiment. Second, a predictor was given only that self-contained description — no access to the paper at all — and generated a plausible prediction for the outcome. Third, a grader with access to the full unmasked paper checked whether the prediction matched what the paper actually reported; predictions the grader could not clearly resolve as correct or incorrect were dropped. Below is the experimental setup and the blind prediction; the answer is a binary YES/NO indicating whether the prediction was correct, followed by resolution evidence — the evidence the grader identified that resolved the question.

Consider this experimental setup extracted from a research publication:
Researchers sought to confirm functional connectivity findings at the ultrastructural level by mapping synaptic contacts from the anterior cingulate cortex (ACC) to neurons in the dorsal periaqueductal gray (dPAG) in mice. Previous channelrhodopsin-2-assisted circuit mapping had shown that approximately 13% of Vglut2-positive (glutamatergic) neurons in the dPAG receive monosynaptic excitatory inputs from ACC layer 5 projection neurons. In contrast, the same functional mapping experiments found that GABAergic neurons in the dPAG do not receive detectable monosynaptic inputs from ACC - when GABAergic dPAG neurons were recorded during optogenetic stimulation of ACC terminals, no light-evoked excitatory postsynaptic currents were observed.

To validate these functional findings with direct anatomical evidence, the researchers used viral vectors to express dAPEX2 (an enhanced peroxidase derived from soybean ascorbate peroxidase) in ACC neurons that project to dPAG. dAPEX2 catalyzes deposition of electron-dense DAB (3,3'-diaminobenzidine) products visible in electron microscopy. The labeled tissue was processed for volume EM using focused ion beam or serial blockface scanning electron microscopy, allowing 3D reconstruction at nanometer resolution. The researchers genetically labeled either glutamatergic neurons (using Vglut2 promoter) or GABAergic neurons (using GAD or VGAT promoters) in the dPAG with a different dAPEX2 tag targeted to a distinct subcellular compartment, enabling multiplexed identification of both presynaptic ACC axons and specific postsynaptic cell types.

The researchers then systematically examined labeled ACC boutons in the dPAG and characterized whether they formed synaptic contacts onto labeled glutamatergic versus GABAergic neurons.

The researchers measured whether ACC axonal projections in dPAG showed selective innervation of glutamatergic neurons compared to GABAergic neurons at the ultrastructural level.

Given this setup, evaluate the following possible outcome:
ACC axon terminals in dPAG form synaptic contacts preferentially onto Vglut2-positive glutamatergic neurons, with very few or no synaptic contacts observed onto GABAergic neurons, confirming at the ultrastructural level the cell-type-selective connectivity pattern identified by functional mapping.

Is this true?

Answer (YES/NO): YES